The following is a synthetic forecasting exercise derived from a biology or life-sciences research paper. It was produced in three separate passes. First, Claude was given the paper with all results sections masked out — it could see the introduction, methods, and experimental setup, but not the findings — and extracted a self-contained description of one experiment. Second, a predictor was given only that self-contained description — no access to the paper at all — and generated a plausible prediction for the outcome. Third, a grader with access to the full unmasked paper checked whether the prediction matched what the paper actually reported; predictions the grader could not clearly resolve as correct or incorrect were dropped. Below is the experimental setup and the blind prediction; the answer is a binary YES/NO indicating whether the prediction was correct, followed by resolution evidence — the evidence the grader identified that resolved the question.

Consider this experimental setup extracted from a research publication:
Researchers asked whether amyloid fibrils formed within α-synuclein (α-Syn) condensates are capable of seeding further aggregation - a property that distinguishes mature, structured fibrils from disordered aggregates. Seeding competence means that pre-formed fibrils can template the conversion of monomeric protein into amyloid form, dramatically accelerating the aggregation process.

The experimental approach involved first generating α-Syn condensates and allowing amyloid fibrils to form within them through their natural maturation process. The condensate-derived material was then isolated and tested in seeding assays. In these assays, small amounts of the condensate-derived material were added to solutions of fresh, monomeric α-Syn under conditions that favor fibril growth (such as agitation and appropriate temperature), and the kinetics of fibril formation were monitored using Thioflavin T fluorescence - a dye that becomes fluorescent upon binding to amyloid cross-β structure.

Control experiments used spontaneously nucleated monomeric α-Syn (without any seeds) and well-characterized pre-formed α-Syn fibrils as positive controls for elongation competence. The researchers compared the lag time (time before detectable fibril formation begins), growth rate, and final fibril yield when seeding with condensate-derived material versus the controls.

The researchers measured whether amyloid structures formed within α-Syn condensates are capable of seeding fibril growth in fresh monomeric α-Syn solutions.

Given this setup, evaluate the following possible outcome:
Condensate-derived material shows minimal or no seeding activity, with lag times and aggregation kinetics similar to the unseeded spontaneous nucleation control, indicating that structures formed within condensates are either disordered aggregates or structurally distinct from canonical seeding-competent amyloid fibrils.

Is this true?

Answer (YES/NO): NO